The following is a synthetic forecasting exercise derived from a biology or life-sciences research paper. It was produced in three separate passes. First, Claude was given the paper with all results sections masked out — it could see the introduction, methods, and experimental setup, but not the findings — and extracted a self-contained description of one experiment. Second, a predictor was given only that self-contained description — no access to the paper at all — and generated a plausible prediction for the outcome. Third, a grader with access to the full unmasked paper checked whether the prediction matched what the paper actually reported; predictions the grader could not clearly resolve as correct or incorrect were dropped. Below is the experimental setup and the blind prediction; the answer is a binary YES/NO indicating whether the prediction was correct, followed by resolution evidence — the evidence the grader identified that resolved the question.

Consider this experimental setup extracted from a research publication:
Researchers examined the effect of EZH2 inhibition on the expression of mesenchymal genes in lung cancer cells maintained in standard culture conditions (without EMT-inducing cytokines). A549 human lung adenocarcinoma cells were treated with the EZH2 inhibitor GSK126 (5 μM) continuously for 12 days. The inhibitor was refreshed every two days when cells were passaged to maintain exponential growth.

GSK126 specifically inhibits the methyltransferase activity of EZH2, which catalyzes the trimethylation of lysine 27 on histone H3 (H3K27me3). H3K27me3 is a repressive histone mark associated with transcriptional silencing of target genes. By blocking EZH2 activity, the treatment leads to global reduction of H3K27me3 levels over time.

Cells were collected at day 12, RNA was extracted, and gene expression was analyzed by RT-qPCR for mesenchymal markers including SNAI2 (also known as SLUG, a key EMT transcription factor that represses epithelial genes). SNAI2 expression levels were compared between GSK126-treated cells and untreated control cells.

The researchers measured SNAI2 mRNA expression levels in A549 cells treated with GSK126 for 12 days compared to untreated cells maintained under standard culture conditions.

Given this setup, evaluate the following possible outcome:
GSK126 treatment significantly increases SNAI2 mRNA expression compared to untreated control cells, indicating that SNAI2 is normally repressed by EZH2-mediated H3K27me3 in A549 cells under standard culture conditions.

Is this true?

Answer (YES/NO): YES